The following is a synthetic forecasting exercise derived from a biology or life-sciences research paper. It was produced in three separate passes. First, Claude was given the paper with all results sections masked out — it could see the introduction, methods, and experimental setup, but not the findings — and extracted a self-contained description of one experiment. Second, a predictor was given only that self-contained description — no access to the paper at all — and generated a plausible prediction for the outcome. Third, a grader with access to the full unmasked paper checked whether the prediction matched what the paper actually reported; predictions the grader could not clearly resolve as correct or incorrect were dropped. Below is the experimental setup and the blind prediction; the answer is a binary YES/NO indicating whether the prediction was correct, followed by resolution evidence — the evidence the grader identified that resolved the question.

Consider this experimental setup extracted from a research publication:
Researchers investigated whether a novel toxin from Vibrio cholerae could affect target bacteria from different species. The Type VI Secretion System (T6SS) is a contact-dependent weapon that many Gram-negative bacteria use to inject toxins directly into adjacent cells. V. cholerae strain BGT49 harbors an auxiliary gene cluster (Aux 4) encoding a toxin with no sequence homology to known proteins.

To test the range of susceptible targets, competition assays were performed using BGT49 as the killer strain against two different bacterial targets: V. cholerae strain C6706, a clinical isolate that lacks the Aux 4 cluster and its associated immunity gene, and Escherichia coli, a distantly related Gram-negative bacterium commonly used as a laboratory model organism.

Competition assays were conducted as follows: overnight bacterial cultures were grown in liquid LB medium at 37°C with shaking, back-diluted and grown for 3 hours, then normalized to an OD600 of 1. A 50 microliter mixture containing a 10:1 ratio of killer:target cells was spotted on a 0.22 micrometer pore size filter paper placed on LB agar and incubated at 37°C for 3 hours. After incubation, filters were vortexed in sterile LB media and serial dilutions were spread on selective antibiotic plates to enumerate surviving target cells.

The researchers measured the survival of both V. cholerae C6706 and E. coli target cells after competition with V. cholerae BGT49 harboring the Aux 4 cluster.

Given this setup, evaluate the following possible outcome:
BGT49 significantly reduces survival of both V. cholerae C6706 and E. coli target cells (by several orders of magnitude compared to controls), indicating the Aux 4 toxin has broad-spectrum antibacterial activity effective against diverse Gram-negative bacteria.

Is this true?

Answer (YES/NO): YES